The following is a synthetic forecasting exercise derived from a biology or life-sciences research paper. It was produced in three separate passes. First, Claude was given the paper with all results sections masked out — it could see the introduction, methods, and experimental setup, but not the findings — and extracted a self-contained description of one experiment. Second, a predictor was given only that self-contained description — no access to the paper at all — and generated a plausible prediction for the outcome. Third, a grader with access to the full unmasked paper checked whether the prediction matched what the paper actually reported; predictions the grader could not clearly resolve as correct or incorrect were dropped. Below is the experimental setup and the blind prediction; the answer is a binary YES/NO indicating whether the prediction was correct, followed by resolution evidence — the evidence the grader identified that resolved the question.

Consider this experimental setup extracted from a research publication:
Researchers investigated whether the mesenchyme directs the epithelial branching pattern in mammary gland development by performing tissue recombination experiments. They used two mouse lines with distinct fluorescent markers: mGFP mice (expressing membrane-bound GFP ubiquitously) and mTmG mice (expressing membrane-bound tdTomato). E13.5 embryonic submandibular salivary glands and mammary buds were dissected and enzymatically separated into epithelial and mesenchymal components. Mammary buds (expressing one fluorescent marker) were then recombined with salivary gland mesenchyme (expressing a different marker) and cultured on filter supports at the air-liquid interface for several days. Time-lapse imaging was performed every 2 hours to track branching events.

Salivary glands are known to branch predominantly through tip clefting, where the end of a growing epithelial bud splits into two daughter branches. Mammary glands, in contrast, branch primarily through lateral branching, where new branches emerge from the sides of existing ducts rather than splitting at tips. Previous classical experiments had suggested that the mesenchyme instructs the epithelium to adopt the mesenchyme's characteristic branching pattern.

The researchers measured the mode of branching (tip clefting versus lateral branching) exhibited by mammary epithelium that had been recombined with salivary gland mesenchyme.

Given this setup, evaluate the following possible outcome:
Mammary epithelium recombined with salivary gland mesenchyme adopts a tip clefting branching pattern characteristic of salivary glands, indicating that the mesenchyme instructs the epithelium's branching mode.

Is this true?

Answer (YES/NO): NO